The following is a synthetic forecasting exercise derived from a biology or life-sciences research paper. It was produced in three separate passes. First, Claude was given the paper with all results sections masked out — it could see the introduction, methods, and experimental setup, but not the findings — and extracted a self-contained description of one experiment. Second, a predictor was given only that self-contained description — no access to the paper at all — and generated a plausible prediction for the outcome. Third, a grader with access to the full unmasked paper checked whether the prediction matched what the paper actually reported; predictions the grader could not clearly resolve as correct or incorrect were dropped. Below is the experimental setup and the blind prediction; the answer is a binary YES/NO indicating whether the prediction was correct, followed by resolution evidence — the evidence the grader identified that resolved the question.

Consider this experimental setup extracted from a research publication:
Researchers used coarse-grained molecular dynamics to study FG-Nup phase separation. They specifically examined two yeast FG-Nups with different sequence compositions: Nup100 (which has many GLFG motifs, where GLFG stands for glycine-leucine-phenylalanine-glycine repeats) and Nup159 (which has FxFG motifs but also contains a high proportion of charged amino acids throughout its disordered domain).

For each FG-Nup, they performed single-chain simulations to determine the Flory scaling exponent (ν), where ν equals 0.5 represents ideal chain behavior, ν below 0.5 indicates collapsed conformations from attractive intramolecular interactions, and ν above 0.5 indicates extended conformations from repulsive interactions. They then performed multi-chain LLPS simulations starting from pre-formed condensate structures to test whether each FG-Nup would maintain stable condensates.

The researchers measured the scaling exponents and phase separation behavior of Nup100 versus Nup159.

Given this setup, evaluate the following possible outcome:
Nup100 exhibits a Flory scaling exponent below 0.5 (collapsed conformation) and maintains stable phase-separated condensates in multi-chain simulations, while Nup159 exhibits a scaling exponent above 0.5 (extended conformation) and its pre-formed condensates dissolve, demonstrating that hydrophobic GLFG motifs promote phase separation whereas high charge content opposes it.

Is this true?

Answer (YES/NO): YES